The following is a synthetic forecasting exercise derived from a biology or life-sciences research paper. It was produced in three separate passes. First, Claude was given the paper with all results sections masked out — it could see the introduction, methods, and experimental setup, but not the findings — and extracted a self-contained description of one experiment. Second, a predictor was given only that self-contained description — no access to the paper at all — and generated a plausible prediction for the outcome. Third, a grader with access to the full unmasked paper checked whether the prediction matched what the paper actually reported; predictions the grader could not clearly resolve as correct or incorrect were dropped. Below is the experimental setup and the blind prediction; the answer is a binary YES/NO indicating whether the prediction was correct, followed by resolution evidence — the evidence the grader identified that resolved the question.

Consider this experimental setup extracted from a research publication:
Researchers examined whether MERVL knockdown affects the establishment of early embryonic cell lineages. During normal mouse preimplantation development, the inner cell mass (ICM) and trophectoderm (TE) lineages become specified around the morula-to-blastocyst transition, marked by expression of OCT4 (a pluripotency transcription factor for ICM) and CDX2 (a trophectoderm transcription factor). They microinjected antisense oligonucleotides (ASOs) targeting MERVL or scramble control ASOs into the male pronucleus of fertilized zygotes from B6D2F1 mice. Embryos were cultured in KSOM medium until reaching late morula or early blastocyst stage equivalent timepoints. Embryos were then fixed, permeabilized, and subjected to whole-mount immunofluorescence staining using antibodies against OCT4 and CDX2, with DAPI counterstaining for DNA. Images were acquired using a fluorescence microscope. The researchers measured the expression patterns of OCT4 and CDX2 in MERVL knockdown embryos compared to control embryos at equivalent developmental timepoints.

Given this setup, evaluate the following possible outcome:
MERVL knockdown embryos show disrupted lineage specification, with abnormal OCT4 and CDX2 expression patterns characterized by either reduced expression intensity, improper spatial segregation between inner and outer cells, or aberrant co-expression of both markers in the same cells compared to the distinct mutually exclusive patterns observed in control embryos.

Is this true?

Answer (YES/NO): YES